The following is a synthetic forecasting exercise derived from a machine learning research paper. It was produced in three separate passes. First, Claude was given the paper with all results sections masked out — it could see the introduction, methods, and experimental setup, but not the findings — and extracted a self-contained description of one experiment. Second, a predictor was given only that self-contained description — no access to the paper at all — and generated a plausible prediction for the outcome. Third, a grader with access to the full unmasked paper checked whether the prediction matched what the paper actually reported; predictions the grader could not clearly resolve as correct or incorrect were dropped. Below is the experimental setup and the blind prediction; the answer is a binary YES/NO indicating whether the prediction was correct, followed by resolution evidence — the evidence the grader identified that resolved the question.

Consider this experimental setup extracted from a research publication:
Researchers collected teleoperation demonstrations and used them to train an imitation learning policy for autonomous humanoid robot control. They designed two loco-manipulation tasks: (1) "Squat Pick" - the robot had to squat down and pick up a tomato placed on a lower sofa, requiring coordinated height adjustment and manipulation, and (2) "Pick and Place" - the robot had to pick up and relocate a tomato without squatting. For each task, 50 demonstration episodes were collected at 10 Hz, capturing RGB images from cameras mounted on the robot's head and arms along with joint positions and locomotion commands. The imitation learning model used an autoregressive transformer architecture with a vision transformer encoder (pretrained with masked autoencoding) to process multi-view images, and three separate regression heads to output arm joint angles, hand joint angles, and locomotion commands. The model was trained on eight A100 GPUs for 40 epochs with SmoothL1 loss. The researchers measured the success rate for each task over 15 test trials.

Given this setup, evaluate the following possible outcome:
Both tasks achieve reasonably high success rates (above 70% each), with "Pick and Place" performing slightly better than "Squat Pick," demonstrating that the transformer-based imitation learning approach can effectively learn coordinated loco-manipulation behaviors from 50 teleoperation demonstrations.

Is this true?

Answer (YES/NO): YES